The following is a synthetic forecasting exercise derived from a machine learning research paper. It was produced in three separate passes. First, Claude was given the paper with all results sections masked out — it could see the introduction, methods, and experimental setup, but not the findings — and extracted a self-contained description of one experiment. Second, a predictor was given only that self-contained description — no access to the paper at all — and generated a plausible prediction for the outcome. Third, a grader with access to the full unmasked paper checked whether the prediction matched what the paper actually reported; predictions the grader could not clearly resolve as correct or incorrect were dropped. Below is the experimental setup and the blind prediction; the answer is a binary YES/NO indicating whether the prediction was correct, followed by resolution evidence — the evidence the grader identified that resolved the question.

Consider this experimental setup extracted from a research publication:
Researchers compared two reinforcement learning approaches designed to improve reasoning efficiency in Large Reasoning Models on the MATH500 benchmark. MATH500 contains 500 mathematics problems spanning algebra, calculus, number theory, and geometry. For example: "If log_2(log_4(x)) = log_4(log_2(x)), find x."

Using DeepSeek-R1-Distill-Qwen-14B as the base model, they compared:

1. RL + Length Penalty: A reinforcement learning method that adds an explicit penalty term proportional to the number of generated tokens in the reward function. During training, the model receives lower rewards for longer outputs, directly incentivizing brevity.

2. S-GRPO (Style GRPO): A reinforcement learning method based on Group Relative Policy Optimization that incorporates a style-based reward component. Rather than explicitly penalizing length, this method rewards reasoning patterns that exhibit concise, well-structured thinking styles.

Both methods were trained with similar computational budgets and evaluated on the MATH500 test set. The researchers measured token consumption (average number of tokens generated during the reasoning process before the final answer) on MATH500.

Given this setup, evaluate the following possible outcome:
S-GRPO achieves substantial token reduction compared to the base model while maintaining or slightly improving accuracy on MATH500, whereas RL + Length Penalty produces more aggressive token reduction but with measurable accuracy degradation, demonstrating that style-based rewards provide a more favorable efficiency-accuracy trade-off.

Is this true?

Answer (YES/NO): YES